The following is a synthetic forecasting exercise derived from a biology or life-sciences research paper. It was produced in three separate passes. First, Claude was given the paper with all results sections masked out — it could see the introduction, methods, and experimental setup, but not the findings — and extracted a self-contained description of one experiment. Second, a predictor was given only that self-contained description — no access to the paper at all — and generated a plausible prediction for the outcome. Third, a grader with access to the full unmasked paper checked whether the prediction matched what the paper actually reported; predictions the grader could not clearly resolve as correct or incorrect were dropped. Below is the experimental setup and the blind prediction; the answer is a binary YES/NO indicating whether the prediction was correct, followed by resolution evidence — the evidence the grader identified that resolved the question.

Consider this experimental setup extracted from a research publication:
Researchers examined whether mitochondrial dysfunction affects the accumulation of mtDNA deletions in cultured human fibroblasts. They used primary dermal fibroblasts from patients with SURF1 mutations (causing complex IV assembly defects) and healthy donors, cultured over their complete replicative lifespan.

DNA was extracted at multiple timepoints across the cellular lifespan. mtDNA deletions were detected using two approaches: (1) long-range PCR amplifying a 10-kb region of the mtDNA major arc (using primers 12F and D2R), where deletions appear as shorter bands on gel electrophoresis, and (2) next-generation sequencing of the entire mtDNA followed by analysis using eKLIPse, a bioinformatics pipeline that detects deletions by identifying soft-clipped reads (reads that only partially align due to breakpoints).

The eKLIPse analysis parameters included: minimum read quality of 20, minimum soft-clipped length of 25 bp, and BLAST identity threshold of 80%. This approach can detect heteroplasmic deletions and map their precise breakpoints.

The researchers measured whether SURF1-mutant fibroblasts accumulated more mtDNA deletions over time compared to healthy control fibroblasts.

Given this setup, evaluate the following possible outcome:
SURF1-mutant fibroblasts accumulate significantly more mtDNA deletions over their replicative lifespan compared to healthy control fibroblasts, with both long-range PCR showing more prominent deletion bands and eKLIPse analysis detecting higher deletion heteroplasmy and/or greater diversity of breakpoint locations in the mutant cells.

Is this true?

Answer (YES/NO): YES